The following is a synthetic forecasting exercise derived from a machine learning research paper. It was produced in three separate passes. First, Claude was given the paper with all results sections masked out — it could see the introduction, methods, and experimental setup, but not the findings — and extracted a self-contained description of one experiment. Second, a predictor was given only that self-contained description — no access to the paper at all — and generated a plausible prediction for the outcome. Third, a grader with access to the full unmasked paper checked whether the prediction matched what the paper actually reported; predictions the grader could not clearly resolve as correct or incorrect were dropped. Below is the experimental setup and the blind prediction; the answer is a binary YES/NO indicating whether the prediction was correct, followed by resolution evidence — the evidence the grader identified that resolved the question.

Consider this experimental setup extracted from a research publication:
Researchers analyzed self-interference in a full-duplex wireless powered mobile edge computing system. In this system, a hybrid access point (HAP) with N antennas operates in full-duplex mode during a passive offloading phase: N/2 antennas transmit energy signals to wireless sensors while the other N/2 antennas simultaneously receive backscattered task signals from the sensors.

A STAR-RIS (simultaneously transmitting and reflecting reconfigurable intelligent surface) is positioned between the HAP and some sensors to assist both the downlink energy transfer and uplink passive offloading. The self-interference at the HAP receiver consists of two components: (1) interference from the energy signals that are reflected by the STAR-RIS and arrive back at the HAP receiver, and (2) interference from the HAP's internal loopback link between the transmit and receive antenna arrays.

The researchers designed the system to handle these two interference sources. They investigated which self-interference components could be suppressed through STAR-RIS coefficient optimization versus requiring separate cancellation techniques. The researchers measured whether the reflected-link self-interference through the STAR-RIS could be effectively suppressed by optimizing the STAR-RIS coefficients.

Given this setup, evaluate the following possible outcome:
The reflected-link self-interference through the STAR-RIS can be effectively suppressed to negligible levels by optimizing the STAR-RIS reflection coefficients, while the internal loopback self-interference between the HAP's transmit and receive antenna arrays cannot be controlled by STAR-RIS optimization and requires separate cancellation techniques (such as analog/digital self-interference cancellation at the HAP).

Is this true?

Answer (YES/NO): YES